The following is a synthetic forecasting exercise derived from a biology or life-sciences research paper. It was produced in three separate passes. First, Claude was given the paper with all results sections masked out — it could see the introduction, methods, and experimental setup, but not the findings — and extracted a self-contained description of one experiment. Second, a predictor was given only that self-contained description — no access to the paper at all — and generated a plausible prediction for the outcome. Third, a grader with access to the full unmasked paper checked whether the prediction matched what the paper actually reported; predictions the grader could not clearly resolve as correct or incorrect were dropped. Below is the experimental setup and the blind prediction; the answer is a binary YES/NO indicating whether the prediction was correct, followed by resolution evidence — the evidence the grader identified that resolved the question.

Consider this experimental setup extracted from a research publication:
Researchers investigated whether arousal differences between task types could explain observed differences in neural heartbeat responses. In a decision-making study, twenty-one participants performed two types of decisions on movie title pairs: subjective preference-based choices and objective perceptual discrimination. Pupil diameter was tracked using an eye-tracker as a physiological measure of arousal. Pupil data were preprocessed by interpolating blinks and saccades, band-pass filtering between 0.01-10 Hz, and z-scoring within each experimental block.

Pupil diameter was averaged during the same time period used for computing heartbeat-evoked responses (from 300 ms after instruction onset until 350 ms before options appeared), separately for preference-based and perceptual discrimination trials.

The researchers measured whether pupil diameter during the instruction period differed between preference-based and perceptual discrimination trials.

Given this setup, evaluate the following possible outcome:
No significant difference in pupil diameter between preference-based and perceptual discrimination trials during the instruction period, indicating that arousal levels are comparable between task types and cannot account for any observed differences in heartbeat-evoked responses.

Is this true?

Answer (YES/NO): YES